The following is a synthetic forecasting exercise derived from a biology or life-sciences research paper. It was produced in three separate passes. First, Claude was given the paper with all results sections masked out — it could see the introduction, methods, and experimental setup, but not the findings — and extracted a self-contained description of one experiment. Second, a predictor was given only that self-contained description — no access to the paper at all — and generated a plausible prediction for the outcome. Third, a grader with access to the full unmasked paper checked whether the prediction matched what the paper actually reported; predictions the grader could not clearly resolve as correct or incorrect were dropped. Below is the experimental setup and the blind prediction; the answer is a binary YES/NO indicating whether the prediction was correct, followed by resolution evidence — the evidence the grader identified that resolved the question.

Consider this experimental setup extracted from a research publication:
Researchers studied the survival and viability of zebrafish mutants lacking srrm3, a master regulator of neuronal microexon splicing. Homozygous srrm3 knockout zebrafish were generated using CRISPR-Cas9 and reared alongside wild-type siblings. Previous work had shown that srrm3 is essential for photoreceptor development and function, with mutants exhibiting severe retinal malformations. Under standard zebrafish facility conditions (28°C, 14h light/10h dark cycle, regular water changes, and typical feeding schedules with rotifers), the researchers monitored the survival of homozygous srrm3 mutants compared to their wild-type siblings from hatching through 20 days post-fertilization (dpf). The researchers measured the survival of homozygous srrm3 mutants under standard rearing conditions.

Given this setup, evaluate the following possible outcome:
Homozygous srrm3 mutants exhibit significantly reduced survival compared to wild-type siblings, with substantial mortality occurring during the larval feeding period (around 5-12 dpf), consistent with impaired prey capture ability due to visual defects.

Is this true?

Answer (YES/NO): NO